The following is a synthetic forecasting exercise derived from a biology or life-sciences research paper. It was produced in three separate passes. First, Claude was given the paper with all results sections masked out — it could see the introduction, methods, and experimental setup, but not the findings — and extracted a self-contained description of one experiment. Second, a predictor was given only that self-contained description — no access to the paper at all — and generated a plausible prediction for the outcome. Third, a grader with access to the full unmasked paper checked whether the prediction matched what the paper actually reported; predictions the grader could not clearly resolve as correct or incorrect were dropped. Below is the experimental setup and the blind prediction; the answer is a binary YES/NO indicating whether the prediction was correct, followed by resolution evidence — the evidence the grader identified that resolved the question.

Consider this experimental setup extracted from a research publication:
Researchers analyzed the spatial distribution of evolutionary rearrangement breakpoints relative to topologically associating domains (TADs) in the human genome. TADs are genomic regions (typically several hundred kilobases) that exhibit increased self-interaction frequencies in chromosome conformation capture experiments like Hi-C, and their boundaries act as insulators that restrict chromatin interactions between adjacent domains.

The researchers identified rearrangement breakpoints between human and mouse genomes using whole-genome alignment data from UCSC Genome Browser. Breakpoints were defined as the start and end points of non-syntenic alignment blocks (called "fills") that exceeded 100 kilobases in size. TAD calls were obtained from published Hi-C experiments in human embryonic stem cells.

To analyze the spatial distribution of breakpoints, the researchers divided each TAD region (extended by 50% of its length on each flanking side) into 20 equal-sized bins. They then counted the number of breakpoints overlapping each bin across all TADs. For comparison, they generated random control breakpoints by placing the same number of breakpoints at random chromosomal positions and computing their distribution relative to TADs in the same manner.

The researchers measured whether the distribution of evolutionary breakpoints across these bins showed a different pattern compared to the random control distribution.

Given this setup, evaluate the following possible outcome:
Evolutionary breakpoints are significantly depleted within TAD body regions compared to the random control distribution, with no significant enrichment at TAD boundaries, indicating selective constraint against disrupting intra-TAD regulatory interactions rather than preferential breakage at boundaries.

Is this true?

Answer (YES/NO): NO